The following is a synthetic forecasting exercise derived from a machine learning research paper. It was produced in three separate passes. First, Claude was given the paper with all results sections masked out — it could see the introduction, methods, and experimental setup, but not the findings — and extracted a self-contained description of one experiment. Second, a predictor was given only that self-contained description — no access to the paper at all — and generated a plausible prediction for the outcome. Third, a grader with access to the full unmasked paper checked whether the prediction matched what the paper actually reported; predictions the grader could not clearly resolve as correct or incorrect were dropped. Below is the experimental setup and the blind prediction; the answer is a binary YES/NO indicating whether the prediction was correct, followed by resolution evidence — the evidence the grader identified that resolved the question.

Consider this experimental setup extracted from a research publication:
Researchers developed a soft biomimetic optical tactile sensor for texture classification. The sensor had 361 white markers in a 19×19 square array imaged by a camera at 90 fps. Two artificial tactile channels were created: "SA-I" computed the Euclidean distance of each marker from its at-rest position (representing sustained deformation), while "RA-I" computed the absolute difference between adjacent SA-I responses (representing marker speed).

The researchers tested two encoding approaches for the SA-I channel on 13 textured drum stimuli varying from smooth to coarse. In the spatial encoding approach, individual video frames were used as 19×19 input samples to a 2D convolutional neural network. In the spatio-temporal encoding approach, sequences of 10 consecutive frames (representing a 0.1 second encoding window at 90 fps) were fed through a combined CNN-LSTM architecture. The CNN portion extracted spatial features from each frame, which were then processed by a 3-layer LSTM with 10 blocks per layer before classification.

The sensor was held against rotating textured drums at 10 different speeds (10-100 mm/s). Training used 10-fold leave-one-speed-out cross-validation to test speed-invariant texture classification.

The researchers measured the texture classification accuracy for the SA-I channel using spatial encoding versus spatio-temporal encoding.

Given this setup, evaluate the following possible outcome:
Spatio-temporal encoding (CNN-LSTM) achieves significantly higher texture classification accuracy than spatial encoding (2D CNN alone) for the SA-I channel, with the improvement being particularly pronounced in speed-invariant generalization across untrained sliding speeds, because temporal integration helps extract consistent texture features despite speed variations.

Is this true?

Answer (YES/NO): NO